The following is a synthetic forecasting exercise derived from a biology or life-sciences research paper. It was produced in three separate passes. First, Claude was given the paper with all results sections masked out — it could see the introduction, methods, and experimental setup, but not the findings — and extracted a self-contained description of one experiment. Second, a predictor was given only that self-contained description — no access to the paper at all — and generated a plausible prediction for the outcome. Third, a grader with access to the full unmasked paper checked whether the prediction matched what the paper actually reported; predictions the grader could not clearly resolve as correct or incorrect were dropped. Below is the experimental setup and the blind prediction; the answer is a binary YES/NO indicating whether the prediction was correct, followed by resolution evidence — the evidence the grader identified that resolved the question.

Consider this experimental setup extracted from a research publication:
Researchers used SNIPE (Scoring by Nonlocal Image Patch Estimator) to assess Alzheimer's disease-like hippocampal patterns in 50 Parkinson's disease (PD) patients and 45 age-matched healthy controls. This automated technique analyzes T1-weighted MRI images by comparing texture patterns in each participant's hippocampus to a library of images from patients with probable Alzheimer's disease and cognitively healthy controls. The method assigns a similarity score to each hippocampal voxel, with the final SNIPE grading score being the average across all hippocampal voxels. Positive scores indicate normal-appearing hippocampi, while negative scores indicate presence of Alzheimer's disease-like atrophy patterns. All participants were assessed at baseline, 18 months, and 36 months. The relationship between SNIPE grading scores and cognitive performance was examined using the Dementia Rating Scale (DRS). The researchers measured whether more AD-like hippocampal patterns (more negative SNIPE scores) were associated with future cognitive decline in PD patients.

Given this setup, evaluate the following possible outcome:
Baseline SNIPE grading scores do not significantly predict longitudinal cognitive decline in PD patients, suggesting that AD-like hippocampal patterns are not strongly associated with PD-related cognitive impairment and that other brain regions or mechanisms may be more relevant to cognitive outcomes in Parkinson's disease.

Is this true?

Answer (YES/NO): NO